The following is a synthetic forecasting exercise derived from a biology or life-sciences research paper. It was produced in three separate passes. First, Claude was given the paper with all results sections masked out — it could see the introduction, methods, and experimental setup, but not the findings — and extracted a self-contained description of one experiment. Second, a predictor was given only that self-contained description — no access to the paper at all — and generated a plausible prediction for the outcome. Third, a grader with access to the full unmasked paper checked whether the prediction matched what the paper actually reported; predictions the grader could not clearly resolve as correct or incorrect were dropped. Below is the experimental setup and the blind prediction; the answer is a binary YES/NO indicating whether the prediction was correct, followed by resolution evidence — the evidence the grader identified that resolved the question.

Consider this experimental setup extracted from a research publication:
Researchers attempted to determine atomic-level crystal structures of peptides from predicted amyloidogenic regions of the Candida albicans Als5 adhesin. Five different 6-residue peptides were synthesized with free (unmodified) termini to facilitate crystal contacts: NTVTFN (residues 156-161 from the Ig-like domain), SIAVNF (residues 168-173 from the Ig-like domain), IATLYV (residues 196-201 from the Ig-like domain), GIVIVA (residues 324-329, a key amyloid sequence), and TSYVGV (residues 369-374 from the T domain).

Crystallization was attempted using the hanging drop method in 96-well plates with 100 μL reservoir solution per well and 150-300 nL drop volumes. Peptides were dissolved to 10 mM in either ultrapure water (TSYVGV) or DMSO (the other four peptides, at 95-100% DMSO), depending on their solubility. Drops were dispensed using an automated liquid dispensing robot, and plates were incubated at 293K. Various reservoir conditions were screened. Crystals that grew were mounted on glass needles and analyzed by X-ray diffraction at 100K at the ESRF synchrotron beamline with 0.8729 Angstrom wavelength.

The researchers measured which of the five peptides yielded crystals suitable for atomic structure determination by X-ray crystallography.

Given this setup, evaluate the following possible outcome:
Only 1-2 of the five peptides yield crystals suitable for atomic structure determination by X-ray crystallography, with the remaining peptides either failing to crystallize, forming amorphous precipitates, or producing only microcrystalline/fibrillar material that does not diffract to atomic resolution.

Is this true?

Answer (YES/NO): NO